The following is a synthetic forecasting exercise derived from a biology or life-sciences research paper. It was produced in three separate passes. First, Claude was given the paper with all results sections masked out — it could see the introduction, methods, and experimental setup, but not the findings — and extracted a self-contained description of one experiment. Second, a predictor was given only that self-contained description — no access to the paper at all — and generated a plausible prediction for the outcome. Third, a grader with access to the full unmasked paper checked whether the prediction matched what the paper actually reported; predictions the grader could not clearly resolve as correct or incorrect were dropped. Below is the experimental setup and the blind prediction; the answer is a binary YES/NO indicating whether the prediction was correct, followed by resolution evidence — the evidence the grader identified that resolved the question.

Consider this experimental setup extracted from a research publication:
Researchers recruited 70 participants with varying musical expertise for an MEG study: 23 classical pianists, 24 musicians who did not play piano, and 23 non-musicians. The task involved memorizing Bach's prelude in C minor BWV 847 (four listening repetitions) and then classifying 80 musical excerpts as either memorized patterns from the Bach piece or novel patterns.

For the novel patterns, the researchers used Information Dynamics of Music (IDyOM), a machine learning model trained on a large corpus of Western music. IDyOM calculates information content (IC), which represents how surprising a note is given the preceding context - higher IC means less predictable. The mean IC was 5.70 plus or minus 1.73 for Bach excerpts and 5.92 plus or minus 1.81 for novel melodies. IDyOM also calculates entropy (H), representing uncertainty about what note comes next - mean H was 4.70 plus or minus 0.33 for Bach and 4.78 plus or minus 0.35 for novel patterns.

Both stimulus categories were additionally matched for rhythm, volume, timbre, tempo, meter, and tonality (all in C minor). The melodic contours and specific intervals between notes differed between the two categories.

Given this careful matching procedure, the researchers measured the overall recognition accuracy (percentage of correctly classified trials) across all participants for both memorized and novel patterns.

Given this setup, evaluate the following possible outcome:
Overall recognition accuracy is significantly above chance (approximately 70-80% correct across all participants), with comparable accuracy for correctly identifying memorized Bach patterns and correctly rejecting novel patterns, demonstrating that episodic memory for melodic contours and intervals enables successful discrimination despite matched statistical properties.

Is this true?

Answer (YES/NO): YES